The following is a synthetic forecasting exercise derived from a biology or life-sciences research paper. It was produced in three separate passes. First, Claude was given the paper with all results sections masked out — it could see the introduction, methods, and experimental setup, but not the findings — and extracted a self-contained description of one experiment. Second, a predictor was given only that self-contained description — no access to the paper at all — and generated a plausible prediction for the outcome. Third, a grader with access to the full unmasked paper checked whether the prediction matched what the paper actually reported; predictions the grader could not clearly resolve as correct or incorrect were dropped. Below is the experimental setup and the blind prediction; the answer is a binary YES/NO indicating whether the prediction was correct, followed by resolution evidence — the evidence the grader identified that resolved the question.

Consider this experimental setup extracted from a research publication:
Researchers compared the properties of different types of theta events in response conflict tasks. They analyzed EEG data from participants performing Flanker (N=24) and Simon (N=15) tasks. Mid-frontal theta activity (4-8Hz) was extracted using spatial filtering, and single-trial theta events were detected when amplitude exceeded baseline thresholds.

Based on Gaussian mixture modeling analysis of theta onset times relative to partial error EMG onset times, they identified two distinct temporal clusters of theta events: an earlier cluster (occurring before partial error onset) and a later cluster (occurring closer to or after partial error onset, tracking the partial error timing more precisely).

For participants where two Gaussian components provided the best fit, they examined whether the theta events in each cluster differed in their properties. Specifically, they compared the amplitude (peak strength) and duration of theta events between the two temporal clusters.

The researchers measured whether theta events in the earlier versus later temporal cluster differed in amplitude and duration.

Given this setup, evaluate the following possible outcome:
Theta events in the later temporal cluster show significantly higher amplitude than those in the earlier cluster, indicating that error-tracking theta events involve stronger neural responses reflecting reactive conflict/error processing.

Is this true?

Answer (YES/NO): YES